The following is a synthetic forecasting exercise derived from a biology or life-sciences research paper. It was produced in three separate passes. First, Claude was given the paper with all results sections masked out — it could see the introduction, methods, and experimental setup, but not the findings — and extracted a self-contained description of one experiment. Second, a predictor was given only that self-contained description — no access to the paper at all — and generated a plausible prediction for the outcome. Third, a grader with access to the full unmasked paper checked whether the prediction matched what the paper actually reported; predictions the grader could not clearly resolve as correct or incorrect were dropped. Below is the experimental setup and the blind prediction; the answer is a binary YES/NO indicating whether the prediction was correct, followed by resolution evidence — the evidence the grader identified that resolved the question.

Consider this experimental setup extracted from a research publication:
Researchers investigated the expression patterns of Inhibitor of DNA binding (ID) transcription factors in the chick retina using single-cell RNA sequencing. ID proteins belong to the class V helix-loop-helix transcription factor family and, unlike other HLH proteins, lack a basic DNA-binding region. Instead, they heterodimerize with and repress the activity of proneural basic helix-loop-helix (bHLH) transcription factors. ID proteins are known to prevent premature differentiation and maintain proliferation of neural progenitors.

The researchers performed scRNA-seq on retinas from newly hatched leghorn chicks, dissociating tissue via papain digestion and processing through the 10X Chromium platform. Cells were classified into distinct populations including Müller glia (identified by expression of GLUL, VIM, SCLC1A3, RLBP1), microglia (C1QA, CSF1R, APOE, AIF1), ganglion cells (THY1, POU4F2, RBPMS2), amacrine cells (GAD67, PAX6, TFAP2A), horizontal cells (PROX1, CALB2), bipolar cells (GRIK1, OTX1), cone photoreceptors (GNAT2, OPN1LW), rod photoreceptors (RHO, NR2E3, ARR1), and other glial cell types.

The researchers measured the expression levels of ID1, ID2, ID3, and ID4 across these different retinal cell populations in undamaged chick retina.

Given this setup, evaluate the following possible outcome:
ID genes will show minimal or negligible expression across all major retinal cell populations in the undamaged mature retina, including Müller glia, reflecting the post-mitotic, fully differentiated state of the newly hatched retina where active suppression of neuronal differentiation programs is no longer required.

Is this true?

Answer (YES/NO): NO